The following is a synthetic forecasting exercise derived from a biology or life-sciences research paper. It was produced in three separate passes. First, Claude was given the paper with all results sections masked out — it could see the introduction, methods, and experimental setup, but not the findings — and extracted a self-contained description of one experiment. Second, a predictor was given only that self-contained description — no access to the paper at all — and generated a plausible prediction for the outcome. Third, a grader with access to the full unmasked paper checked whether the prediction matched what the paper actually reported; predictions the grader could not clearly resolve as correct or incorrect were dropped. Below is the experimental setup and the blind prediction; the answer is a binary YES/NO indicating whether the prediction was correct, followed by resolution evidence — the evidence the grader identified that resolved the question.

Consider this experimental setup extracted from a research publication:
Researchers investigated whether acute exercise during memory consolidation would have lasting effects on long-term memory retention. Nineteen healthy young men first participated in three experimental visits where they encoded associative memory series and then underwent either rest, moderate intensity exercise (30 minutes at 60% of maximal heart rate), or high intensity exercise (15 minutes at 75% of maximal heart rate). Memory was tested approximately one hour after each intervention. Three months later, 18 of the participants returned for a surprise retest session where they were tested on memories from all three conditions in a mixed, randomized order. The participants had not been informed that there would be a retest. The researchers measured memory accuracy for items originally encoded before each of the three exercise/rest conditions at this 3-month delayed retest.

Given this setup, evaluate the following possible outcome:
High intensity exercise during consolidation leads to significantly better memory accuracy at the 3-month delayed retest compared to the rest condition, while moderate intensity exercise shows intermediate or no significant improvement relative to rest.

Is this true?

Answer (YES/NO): NO